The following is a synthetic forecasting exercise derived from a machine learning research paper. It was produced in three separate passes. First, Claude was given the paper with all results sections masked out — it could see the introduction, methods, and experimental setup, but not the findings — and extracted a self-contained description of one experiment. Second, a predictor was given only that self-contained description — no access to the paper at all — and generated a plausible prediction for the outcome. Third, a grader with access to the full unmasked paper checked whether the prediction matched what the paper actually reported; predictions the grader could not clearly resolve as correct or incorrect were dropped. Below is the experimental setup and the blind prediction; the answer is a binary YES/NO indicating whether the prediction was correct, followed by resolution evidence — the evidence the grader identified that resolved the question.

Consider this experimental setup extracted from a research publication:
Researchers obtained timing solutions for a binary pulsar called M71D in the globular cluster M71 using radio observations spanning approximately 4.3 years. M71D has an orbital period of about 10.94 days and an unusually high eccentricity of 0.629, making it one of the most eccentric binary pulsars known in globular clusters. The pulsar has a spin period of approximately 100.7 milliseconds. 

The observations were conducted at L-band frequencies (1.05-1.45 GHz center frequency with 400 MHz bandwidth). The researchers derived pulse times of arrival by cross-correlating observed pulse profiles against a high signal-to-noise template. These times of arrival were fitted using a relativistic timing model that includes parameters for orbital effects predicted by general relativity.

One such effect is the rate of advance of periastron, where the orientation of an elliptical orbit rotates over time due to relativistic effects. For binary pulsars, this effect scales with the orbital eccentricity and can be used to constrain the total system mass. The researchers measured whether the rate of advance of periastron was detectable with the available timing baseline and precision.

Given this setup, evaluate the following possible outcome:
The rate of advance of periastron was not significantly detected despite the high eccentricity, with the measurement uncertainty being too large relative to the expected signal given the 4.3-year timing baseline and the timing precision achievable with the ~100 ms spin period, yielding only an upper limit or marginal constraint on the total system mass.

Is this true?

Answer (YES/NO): NO